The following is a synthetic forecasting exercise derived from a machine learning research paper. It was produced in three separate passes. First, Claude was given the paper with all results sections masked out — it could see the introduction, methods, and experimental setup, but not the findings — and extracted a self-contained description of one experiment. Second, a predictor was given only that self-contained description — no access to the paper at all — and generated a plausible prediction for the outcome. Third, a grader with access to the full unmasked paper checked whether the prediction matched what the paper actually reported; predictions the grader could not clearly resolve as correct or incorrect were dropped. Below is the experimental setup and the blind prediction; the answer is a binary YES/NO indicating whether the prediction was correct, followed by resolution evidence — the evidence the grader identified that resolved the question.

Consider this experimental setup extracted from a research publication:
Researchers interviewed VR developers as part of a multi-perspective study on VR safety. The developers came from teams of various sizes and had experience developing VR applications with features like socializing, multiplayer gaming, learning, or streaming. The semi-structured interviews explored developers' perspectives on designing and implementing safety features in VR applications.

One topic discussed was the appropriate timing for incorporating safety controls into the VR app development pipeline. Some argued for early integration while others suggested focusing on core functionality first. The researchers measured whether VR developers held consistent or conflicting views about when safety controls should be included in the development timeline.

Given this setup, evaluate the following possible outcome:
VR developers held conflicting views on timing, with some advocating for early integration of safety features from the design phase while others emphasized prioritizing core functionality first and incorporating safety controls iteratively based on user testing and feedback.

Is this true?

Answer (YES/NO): NO